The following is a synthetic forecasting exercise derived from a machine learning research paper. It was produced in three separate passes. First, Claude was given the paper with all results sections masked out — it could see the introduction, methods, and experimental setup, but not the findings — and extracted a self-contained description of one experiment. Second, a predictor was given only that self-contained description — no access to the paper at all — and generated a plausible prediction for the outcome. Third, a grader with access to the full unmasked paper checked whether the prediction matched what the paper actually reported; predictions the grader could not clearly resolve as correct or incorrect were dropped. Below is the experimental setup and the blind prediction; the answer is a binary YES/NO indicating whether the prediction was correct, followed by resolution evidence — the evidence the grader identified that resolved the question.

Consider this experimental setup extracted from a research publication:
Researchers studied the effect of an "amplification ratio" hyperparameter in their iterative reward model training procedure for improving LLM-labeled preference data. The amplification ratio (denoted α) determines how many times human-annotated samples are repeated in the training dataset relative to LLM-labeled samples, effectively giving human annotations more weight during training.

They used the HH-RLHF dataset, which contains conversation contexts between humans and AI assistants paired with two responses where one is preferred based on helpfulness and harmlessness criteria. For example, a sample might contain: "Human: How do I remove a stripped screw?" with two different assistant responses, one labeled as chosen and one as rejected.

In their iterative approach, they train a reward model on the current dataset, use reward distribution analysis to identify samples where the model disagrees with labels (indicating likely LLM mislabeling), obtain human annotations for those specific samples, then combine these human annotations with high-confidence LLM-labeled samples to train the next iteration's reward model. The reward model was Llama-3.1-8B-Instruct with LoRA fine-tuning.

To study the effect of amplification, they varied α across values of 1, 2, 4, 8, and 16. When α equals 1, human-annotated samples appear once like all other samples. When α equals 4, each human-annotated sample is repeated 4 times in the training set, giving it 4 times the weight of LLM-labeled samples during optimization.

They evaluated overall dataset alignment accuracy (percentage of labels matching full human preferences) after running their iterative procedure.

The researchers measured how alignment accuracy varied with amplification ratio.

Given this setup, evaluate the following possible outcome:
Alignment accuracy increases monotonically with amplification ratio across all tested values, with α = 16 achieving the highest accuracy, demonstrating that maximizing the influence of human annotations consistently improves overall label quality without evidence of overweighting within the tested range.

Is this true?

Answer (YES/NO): NO